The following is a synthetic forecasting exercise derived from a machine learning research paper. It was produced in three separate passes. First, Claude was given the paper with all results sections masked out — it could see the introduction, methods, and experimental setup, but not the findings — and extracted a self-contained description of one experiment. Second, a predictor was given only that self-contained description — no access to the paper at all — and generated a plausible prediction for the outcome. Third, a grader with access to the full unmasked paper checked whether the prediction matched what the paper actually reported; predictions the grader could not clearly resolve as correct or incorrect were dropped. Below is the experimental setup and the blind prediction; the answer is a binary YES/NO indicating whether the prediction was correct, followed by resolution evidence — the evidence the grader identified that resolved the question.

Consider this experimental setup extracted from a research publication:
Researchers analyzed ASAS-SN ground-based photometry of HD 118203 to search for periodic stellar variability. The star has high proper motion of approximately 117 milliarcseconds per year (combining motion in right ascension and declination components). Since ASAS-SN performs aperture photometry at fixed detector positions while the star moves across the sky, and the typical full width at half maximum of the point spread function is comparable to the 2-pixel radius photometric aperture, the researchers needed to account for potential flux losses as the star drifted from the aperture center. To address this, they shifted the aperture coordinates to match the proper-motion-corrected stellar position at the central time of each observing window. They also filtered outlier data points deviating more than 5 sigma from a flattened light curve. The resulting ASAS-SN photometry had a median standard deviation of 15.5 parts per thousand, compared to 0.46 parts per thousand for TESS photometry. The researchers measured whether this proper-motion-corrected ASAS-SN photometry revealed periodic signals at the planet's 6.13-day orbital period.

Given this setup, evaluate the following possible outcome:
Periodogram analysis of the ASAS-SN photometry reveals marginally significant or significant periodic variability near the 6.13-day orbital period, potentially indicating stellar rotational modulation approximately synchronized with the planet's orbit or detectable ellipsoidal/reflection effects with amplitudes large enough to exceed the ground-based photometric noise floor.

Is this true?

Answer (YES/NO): NO